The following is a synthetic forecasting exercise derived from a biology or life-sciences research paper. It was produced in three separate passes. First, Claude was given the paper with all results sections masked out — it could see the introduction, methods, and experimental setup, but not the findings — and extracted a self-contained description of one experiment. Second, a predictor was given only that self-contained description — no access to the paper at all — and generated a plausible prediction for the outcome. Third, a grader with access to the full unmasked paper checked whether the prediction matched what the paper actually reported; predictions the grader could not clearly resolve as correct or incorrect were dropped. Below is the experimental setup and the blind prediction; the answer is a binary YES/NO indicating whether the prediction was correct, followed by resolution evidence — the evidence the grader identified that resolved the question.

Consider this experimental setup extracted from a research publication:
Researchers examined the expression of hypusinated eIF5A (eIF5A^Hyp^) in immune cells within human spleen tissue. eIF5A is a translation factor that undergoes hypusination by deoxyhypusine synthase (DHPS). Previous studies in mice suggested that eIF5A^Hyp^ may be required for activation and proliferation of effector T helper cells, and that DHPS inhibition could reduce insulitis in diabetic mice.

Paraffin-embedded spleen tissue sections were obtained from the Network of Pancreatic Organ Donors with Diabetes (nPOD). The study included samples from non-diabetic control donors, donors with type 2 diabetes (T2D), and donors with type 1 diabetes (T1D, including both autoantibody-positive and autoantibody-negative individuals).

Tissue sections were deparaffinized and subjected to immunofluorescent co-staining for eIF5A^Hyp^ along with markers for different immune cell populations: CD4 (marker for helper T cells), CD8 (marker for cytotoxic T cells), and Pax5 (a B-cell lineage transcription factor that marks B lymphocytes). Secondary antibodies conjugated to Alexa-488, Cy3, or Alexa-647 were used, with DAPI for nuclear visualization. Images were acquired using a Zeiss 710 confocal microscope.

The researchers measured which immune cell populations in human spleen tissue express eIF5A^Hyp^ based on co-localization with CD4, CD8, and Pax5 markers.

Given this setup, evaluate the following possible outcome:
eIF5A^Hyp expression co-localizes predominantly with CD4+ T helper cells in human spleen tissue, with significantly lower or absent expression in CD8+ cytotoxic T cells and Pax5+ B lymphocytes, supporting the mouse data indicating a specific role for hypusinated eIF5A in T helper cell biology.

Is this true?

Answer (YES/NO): NO